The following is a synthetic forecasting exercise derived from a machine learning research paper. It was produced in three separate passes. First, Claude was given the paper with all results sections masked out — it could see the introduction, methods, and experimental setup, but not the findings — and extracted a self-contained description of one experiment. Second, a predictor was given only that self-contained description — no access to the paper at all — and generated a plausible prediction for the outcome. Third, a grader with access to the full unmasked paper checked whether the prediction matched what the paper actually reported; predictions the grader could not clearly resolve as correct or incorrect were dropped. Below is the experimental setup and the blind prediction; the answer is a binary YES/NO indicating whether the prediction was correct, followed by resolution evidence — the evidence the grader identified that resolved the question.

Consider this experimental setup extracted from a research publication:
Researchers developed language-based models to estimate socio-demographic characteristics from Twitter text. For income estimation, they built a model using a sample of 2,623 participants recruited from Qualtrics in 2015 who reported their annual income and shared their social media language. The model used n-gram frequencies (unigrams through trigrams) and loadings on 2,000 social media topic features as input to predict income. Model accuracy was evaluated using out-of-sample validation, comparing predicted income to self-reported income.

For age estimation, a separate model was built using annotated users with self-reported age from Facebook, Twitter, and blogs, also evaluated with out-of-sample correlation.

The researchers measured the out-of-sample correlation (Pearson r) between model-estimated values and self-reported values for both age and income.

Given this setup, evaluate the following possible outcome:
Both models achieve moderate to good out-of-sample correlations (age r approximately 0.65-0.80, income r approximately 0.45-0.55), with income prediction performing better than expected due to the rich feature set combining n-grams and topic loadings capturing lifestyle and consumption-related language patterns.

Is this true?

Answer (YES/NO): NO